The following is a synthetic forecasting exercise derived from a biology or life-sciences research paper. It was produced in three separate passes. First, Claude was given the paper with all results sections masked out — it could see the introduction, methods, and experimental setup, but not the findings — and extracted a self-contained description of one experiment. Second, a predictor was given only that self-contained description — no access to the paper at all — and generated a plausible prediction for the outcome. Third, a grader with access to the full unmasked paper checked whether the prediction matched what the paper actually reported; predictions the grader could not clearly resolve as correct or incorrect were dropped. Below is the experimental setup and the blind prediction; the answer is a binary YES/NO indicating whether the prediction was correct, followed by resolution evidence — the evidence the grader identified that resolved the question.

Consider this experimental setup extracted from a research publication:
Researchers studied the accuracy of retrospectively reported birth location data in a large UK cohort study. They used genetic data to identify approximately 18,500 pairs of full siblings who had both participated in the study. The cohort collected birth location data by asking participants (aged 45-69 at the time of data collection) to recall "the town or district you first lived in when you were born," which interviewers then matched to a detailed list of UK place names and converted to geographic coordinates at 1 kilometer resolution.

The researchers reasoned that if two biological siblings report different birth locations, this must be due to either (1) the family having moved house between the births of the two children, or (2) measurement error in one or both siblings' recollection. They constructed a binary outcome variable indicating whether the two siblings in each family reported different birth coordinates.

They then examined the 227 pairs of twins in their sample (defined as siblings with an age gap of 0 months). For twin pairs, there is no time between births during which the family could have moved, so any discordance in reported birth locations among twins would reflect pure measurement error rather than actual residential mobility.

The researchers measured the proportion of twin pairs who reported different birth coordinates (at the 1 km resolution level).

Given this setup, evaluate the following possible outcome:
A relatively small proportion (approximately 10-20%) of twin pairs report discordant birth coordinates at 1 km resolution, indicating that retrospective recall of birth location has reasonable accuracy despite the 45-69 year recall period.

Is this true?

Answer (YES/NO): NO